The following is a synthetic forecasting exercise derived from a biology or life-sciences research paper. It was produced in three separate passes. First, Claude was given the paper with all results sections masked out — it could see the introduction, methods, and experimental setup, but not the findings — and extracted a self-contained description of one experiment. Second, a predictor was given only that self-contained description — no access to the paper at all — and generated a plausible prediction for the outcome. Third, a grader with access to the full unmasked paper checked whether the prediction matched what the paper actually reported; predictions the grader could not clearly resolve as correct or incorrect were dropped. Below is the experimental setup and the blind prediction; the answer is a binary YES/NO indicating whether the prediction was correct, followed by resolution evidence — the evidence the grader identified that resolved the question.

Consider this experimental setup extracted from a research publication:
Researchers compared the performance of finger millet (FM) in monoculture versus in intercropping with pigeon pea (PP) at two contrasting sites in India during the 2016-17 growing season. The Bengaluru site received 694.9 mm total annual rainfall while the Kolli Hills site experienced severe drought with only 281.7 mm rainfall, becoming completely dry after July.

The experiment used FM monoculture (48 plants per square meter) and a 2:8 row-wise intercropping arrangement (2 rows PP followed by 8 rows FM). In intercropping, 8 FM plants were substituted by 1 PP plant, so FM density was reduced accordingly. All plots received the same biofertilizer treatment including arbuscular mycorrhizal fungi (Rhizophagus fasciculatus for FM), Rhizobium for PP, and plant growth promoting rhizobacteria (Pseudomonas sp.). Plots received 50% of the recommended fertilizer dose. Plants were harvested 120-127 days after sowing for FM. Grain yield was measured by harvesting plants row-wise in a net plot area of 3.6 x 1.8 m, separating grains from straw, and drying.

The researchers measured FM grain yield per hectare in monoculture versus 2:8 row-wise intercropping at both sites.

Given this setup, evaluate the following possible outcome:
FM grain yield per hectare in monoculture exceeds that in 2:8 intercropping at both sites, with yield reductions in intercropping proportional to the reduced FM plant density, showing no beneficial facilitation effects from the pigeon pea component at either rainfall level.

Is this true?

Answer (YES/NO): YES